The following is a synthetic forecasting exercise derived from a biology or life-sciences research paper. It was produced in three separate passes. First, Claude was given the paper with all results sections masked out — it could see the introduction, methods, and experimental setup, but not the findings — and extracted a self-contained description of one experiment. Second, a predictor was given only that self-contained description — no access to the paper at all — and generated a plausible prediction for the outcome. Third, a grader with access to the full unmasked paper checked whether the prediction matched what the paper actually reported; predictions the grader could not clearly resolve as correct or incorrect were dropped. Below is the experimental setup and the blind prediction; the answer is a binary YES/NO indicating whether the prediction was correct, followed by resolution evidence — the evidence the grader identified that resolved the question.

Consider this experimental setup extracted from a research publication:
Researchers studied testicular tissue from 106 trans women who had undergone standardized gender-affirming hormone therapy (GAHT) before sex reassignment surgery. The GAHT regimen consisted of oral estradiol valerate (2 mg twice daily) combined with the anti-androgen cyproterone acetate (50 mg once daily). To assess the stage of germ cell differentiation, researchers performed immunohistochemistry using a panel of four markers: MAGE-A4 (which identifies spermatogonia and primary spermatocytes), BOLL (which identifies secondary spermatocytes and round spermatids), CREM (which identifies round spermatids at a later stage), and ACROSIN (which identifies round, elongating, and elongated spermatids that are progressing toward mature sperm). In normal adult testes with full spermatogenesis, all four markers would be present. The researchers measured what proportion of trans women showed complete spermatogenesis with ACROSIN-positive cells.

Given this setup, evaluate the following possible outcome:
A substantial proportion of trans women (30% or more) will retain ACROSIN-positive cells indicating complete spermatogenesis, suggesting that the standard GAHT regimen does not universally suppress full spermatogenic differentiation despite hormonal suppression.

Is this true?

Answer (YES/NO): NO